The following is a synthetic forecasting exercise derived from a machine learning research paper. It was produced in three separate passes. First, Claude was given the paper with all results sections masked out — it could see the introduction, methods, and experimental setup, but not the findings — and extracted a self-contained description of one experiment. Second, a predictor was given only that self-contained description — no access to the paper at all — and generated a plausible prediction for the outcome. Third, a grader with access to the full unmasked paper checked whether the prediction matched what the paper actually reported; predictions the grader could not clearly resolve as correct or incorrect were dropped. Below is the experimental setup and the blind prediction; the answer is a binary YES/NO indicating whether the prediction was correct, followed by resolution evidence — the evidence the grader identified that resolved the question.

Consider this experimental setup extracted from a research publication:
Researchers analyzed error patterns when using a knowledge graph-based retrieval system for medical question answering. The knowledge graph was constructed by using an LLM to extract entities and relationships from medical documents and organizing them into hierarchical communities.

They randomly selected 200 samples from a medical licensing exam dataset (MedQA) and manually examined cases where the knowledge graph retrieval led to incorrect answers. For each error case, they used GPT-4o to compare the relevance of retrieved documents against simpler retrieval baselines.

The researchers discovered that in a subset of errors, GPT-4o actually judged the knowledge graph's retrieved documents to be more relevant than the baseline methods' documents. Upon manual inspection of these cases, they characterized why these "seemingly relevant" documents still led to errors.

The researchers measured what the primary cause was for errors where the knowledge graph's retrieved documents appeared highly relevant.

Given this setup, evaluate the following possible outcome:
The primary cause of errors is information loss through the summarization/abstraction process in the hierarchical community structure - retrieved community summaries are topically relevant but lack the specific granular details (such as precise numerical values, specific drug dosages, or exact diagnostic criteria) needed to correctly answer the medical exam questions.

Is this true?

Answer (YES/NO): NO